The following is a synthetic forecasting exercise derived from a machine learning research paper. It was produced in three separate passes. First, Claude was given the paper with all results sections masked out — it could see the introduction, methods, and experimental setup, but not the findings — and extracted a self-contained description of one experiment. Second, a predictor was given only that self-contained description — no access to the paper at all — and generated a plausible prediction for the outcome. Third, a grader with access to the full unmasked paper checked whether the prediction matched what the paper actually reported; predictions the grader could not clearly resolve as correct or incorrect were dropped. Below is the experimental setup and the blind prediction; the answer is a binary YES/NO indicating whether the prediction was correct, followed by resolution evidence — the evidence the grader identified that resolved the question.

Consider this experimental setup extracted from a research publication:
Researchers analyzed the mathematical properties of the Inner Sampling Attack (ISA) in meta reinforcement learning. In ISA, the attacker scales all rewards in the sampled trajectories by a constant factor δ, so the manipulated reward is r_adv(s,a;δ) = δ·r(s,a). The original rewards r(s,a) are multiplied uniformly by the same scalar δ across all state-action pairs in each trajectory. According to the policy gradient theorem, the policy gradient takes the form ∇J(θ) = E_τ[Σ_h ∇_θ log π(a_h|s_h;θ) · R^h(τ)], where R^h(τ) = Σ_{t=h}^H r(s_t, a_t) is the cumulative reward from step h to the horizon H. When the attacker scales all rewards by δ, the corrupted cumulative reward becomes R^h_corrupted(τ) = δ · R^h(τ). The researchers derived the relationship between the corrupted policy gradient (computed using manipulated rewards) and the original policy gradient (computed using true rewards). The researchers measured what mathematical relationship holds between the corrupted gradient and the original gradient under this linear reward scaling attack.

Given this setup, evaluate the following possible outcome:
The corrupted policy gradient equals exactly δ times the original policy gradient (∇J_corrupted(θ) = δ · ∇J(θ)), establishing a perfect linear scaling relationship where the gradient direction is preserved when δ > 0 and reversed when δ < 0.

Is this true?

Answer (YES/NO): YES